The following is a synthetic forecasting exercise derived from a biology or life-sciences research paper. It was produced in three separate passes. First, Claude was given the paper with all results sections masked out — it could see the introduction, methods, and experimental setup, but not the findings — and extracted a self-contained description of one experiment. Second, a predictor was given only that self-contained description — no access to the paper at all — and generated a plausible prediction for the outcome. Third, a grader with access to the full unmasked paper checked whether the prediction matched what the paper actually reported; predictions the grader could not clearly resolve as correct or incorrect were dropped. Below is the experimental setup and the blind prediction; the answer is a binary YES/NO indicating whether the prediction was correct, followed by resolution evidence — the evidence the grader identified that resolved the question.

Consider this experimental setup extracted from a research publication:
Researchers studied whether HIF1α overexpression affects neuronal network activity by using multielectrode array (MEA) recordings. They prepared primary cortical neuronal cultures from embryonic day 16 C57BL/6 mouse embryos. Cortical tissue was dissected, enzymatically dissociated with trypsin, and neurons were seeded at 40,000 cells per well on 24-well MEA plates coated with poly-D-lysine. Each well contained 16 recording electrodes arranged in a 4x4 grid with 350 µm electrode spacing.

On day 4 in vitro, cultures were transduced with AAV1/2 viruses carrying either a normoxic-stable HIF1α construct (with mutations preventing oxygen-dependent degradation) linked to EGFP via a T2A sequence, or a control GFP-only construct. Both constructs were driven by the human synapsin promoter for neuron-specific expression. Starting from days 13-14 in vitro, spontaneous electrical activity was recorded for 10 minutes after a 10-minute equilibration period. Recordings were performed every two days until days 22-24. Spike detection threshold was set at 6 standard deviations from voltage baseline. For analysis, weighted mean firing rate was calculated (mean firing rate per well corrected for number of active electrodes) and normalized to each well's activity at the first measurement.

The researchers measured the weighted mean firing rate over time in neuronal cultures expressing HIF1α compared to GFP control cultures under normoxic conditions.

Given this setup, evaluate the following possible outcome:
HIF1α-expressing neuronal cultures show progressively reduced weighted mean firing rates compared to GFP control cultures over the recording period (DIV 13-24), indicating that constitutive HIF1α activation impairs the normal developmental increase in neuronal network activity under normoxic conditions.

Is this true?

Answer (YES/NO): NO